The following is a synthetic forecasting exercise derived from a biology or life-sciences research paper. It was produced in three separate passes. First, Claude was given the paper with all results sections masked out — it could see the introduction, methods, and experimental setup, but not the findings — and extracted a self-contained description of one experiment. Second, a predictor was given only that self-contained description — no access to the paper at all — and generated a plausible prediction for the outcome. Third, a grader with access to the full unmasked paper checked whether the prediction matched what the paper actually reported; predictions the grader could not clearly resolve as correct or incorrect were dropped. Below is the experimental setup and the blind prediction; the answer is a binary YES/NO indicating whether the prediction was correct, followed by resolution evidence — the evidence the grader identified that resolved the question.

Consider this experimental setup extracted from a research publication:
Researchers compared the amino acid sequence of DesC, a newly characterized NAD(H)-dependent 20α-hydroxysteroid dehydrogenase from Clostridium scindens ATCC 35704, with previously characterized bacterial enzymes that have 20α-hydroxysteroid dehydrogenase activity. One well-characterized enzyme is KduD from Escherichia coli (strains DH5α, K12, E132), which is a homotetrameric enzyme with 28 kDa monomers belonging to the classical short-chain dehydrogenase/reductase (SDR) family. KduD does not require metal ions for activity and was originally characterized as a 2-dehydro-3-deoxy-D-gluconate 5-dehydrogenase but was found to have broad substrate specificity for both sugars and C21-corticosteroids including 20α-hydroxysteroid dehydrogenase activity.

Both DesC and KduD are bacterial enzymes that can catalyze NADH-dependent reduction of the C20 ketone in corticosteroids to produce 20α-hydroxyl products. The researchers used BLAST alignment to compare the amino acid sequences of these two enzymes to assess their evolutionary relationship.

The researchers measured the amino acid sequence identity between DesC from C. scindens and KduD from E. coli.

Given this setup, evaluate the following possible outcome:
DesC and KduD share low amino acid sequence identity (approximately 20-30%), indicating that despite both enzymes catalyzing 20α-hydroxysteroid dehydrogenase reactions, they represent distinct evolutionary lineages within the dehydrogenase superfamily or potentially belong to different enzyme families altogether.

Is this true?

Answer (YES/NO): NO